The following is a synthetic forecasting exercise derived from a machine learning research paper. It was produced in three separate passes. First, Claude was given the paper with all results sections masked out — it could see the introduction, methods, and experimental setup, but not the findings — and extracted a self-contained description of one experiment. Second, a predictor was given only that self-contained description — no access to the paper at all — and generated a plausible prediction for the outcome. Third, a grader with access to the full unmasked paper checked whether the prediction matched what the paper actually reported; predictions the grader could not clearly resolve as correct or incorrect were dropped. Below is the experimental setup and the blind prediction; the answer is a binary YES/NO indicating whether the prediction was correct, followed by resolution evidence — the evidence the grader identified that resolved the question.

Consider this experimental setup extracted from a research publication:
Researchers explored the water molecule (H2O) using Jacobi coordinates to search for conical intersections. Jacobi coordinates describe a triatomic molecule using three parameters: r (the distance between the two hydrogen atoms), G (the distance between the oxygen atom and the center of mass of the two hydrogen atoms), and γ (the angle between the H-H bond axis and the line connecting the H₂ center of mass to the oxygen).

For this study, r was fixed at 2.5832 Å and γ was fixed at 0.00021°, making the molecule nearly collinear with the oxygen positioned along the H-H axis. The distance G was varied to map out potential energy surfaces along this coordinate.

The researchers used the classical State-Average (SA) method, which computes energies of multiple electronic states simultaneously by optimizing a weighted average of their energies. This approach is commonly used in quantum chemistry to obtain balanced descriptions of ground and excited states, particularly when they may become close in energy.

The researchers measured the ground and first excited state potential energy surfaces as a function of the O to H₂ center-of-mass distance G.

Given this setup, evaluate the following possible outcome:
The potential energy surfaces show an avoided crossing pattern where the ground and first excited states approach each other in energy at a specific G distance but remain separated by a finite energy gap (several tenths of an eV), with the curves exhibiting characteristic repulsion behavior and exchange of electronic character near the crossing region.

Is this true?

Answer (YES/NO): NO